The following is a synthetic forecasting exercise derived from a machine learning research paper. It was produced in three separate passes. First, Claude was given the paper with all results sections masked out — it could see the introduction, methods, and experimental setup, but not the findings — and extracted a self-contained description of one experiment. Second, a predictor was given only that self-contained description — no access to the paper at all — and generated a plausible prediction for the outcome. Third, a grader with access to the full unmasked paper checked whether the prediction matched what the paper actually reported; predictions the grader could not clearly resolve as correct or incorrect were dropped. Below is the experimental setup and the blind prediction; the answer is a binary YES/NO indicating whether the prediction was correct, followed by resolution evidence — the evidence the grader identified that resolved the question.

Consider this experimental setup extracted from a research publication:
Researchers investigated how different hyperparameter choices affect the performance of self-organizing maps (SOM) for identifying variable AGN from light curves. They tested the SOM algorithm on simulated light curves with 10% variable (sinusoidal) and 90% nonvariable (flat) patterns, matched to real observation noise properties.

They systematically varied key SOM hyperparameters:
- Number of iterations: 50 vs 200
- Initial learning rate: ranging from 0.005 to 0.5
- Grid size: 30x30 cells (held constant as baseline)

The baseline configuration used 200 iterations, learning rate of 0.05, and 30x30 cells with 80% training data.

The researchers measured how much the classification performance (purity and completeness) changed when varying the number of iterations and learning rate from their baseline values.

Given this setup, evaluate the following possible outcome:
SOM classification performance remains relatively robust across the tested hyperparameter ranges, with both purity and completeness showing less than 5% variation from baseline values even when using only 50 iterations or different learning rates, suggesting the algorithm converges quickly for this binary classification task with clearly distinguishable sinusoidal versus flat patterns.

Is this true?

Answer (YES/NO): YES